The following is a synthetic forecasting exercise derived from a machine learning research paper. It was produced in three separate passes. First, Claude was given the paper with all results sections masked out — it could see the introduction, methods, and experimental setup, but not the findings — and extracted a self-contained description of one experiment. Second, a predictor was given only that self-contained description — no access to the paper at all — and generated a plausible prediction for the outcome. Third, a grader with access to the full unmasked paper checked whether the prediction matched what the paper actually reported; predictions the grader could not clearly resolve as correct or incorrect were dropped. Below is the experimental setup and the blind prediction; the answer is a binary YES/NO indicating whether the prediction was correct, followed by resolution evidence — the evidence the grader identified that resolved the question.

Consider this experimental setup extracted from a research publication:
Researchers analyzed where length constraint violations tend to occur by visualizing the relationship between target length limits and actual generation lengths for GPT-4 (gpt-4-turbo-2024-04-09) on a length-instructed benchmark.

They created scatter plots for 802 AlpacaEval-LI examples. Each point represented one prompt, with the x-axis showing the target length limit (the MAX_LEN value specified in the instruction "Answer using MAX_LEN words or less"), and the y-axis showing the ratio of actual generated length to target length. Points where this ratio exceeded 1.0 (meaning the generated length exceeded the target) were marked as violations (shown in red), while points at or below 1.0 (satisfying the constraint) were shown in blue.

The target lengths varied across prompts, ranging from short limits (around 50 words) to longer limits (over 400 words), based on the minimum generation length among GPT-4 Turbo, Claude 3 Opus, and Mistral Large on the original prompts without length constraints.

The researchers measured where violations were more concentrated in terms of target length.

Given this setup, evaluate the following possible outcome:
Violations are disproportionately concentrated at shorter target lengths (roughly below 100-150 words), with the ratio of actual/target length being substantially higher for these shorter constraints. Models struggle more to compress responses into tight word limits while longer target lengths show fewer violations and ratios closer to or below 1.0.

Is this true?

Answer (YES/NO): NO